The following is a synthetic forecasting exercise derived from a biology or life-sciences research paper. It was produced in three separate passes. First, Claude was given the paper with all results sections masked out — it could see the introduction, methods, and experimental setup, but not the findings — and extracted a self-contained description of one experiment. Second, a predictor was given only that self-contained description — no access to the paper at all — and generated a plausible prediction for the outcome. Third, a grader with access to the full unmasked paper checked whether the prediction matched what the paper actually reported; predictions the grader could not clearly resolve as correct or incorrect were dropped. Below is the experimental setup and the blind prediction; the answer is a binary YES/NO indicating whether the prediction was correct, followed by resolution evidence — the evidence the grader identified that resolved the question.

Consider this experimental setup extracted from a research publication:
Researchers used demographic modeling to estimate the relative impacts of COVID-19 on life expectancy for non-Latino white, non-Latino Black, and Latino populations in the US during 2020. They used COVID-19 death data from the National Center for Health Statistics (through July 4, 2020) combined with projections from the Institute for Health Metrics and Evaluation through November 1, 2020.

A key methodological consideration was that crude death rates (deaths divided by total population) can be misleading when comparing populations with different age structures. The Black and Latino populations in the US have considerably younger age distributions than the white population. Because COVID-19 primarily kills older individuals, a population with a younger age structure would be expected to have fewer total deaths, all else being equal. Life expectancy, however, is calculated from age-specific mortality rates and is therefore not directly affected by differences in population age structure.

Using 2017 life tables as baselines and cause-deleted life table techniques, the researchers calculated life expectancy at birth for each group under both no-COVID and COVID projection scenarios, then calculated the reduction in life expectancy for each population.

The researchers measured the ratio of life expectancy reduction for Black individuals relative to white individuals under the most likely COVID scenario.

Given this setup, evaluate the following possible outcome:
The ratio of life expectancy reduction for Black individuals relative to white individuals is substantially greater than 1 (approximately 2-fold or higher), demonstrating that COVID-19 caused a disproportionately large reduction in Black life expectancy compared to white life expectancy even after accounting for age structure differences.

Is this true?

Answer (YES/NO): YES